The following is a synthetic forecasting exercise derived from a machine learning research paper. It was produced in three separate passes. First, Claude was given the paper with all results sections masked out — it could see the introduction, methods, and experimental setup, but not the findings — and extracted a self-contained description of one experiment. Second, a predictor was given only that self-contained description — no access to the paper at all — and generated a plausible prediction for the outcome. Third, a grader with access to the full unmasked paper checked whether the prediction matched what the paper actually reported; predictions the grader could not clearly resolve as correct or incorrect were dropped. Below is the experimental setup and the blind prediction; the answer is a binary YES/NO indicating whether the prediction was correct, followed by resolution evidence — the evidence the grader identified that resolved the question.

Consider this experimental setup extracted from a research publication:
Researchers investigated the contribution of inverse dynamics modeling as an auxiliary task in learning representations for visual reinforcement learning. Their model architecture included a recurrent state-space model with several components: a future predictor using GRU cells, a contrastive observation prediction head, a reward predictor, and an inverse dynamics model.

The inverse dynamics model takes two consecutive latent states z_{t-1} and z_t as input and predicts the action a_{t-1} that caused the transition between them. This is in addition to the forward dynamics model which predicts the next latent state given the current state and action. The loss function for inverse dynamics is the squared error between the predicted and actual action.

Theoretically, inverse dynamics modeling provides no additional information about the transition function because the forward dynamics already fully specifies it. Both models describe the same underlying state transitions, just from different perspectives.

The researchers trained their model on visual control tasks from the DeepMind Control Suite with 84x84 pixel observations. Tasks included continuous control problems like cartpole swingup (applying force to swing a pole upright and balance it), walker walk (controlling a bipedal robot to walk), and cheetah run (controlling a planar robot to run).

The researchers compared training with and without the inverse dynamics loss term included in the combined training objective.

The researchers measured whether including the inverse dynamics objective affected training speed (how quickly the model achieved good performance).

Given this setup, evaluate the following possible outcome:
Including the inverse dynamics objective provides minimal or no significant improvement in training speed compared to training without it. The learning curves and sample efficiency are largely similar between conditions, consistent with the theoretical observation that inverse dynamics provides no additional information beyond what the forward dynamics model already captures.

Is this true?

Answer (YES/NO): NO